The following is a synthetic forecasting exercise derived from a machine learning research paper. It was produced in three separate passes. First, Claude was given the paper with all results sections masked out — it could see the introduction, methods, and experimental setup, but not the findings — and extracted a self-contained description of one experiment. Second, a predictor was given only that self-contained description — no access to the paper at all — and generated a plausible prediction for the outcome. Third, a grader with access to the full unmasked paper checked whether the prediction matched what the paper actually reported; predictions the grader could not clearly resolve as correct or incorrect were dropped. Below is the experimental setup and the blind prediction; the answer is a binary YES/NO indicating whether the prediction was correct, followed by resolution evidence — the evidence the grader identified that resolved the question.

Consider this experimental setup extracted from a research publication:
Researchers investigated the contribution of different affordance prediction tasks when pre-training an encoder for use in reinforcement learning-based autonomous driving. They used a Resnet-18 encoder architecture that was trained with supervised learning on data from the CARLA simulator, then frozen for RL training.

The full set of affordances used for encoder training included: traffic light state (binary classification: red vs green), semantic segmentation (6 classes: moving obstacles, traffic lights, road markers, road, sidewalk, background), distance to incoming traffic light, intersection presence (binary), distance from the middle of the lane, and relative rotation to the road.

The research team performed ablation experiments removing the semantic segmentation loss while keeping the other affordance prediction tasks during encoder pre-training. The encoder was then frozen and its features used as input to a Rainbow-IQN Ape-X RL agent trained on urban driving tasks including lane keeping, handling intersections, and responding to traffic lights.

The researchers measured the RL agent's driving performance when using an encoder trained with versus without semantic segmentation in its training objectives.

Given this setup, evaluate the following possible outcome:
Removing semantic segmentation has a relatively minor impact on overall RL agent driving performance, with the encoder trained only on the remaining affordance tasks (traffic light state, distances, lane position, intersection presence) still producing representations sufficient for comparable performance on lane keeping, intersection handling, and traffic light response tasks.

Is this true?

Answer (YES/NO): NO